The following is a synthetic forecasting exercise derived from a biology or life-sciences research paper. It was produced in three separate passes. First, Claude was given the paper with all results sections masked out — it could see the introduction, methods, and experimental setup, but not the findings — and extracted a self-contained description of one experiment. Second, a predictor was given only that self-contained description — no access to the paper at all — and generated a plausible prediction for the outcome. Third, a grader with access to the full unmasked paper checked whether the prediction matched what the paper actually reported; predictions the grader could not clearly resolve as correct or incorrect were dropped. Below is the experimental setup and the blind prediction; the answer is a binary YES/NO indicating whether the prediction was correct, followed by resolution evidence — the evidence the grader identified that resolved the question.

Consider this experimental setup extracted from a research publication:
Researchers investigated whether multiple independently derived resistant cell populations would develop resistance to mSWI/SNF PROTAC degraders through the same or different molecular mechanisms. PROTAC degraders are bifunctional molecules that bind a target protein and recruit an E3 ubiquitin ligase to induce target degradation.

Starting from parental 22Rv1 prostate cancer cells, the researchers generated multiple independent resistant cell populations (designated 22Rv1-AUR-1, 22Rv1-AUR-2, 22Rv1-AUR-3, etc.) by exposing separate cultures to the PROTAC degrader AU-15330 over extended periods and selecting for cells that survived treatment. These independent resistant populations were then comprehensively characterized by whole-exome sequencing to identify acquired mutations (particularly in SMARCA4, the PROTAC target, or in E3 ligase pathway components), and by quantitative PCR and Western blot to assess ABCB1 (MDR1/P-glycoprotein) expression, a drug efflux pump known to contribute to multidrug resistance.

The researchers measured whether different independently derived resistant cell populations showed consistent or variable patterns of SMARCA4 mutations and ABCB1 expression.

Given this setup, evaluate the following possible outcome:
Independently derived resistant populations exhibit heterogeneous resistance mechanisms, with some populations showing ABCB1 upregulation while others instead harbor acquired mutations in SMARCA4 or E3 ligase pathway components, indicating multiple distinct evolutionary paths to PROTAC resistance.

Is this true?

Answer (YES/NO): YES